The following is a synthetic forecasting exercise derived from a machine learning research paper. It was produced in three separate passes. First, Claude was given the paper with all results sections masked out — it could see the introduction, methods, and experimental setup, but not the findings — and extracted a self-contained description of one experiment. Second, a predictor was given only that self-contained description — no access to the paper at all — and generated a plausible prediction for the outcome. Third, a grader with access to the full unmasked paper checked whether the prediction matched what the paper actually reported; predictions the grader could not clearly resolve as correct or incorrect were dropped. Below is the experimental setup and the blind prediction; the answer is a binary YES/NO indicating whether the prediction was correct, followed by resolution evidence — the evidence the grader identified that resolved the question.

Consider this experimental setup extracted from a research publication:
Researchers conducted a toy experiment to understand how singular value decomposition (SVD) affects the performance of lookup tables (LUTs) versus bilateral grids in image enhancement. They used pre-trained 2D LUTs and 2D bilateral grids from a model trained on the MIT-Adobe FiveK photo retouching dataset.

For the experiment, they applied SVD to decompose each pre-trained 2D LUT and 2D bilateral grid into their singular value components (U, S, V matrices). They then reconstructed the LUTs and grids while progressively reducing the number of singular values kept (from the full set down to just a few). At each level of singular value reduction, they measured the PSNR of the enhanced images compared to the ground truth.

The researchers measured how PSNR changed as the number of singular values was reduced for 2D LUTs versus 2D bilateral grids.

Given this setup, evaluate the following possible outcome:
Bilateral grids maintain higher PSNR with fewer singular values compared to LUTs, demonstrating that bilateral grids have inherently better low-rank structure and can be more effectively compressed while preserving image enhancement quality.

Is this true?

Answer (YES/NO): NO